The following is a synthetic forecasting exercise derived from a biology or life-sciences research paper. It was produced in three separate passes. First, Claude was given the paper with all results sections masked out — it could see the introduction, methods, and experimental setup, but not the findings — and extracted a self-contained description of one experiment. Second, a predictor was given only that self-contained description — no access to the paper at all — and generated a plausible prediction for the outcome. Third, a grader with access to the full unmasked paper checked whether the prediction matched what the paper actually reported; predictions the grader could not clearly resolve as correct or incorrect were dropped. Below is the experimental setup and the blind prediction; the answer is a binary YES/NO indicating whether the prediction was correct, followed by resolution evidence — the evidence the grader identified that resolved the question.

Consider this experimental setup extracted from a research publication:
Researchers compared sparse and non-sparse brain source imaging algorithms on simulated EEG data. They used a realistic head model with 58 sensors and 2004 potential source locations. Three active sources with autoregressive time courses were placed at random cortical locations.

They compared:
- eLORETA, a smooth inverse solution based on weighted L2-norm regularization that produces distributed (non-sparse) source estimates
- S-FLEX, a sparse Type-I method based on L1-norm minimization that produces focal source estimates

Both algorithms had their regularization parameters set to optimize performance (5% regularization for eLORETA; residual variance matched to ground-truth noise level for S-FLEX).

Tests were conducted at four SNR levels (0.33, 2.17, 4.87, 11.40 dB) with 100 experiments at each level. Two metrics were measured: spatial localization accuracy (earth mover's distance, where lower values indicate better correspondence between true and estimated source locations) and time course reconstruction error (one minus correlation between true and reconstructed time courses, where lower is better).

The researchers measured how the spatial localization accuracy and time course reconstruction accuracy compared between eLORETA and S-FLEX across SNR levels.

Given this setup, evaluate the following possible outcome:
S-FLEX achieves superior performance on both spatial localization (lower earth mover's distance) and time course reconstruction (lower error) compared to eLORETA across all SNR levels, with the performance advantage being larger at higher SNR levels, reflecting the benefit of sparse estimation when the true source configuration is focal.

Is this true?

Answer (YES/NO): NO